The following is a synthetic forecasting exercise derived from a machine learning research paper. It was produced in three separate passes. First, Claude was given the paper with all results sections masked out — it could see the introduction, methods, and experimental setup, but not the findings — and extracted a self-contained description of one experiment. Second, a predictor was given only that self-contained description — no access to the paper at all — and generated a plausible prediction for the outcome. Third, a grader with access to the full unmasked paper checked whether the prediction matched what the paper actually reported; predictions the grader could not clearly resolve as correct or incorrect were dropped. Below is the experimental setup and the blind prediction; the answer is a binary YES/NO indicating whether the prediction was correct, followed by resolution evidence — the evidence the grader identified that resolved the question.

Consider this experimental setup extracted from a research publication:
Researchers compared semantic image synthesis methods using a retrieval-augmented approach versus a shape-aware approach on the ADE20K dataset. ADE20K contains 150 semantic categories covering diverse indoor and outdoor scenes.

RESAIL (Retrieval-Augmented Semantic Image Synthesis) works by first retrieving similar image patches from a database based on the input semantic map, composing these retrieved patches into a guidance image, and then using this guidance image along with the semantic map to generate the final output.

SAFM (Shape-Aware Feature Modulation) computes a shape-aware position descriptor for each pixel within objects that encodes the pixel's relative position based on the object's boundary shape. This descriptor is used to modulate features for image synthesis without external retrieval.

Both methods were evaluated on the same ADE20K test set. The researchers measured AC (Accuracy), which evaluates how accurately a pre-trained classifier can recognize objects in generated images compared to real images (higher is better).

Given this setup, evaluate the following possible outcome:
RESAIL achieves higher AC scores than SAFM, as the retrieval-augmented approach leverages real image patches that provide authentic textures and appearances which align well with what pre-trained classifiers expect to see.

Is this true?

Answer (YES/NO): NO